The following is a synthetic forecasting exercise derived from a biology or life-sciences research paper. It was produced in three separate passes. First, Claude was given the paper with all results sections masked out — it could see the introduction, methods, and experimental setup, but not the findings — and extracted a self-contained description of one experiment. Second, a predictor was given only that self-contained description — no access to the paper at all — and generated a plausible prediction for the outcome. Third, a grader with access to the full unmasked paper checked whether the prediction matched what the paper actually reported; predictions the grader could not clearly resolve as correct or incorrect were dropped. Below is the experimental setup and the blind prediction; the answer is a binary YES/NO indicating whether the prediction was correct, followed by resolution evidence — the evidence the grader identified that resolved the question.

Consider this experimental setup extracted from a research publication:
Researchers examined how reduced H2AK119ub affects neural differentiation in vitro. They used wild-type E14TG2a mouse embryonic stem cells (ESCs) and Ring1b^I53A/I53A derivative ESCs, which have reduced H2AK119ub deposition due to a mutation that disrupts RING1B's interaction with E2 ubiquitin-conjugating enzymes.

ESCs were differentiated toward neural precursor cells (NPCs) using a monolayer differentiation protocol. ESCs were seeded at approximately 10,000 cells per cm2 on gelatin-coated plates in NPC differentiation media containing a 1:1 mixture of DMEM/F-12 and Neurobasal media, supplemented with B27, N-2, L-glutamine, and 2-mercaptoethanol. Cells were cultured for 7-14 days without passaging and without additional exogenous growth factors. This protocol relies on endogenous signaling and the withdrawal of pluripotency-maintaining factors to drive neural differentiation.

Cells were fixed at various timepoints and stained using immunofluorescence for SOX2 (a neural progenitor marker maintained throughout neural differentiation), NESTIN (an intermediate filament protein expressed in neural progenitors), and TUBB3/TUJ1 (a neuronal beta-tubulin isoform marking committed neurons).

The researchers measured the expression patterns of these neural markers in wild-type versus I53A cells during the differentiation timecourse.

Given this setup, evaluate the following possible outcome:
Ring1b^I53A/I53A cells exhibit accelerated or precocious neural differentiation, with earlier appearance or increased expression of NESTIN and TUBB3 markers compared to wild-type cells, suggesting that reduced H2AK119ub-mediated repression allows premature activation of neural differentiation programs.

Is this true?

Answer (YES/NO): NO